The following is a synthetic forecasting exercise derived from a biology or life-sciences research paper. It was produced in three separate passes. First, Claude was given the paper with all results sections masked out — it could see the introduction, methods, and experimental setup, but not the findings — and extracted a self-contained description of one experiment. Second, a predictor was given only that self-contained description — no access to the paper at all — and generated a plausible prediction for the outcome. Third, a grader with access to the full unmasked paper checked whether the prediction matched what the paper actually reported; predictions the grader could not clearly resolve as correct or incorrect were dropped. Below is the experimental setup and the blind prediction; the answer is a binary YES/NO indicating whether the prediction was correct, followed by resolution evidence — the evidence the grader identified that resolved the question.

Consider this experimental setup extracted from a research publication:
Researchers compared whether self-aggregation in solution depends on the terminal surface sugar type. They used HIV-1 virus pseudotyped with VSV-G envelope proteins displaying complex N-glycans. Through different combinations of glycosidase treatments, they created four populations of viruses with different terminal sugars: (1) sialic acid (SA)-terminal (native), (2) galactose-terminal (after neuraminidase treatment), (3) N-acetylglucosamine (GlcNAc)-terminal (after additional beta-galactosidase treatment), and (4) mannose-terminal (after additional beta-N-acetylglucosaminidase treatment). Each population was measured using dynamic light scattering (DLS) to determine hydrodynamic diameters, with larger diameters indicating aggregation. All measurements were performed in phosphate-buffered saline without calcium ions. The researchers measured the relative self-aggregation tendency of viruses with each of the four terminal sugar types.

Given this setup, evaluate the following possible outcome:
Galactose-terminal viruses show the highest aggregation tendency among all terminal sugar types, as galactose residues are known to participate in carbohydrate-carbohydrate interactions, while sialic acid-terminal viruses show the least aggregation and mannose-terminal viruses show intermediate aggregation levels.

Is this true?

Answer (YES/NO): NO